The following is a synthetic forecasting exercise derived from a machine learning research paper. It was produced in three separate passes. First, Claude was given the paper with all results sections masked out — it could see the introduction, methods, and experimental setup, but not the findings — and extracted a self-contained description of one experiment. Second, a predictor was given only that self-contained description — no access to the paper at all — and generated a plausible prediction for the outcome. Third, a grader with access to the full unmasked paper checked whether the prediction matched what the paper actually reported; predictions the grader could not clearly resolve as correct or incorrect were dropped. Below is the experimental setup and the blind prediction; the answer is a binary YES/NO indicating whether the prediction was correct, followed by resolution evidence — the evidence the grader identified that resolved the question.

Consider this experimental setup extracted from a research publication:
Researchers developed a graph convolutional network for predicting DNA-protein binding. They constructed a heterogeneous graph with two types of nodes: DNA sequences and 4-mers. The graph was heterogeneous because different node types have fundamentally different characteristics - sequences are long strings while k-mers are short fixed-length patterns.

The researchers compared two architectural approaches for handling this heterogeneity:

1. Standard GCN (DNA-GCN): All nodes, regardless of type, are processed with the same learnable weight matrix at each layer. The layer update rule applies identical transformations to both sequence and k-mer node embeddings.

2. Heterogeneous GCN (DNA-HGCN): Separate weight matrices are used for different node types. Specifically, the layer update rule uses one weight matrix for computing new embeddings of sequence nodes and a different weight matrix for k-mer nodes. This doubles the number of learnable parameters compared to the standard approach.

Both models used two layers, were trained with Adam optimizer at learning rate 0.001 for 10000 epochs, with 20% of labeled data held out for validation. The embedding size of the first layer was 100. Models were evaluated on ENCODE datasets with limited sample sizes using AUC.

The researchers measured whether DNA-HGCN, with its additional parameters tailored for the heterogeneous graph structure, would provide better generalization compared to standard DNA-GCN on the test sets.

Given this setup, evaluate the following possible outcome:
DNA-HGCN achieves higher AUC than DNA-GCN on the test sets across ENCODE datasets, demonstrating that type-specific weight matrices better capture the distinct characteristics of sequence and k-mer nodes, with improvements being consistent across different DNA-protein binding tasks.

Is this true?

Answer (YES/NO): NO